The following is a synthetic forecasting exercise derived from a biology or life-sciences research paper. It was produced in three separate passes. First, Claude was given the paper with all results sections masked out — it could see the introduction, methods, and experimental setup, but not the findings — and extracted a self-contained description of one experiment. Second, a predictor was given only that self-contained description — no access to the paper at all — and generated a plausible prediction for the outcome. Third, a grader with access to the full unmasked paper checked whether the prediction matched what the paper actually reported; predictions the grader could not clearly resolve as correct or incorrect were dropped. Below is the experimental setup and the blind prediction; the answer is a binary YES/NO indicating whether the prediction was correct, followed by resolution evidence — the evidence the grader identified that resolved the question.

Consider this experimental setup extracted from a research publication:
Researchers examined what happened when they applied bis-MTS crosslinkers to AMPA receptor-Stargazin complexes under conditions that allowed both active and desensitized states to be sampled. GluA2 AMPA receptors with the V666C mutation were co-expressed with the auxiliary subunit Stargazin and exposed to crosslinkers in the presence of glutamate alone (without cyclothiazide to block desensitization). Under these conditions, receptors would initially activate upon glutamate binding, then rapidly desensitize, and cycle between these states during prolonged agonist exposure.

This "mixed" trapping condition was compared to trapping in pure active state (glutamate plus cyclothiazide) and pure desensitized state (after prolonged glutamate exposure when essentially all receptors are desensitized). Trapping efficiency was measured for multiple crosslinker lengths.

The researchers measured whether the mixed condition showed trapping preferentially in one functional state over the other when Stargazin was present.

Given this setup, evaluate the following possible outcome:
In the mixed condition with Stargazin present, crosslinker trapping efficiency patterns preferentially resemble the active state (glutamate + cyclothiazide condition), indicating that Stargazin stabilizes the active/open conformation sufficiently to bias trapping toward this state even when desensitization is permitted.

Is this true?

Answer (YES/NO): NO